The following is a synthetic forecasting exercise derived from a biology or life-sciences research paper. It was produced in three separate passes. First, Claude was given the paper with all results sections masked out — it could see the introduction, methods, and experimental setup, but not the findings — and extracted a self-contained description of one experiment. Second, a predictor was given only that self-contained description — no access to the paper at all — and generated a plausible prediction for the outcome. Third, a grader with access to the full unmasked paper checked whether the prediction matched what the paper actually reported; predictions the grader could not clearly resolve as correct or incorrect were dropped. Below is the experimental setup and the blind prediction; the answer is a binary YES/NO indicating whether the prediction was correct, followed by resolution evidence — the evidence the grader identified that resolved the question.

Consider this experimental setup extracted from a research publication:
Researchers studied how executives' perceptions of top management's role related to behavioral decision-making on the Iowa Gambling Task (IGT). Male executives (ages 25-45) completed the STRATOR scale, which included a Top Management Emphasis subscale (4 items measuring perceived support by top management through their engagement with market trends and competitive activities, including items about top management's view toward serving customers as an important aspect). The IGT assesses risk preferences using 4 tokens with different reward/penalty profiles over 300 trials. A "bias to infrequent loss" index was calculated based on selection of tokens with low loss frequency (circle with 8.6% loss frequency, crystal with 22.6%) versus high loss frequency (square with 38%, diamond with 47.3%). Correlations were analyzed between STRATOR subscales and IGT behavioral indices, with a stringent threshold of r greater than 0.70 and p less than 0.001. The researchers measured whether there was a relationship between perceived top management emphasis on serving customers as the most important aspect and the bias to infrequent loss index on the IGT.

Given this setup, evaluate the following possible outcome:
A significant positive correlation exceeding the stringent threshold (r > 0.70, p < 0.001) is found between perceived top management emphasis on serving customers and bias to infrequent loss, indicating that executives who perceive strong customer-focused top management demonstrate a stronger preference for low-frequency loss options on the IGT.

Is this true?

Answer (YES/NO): NO